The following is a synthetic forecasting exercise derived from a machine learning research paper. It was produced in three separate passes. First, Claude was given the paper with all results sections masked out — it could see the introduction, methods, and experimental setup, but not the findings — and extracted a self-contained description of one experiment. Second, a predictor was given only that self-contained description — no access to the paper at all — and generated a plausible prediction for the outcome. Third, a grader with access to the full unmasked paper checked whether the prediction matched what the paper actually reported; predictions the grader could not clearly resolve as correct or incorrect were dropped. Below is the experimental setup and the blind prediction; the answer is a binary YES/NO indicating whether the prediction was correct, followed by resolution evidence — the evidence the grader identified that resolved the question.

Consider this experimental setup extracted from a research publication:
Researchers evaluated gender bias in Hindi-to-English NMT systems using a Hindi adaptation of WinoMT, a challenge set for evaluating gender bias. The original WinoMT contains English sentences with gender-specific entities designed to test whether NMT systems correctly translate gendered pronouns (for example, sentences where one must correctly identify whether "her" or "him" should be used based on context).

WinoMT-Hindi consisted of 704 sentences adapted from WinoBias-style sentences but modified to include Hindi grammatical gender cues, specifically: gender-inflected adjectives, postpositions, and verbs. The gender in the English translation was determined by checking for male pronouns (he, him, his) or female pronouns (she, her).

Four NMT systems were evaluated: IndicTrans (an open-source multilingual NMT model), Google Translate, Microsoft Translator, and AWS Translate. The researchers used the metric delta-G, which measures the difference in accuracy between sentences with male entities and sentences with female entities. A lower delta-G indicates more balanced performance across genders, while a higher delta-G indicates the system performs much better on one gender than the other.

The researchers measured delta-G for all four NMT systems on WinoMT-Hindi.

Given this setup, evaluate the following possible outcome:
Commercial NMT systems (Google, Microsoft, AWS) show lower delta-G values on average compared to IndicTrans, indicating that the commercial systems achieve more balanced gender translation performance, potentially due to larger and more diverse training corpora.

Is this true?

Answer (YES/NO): NO